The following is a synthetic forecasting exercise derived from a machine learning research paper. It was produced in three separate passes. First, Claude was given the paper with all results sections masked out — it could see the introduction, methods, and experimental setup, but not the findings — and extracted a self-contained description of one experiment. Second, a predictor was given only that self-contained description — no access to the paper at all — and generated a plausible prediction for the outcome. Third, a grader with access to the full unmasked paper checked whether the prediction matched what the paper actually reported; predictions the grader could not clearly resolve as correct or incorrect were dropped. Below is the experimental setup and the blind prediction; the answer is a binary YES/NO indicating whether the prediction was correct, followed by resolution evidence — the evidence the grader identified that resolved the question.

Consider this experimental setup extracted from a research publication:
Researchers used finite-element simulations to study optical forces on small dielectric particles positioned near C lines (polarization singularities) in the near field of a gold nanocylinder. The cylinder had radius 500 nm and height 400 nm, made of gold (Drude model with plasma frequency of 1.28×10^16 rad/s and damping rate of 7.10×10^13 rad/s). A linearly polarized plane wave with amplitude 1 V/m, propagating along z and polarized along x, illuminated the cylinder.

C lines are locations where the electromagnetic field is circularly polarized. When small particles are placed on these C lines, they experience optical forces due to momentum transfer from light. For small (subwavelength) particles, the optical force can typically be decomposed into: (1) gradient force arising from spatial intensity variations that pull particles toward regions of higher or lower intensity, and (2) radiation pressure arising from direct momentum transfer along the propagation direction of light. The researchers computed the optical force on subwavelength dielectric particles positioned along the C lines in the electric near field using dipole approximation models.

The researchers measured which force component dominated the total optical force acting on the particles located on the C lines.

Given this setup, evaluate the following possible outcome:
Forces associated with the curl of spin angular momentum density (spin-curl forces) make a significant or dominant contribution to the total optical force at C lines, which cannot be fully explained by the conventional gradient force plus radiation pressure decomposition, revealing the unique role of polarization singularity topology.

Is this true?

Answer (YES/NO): NO